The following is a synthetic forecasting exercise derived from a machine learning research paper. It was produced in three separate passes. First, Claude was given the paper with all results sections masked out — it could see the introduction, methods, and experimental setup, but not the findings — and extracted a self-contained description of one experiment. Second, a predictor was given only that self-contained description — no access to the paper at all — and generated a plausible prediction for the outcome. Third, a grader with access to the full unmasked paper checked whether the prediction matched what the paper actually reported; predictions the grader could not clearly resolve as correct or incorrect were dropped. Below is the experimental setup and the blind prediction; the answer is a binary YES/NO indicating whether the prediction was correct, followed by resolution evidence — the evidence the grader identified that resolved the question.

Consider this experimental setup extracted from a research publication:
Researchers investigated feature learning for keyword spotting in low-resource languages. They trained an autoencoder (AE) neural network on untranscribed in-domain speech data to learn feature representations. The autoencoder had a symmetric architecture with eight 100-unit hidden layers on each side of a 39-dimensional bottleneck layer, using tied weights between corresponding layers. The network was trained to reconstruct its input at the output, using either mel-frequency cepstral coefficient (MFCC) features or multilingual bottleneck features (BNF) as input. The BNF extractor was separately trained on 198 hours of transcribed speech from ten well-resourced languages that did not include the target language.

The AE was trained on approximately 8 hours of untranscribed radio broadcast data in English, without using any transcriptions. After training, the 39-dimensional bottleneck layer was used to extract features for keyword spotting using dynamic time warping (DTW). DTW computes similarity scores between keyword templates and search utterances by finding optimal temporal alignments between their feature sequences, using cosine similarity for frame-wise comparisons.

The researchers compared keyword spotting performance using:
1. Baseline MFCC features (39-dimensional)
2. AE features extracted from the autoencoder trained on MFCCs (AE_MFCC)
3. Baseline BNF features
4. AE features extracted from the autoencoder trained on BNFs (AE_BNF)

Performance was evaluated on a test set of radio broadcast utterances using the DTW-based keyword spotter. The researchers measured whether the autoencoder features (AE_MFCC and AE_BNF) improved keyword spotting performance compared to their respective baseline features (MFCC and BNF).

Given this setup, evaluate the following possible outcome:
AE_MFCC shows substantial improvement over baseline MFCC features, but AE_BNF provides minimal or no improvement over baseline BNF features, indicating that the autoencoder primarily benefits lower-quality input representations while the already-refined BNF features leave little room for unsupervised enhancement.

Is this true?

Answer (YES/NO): NO